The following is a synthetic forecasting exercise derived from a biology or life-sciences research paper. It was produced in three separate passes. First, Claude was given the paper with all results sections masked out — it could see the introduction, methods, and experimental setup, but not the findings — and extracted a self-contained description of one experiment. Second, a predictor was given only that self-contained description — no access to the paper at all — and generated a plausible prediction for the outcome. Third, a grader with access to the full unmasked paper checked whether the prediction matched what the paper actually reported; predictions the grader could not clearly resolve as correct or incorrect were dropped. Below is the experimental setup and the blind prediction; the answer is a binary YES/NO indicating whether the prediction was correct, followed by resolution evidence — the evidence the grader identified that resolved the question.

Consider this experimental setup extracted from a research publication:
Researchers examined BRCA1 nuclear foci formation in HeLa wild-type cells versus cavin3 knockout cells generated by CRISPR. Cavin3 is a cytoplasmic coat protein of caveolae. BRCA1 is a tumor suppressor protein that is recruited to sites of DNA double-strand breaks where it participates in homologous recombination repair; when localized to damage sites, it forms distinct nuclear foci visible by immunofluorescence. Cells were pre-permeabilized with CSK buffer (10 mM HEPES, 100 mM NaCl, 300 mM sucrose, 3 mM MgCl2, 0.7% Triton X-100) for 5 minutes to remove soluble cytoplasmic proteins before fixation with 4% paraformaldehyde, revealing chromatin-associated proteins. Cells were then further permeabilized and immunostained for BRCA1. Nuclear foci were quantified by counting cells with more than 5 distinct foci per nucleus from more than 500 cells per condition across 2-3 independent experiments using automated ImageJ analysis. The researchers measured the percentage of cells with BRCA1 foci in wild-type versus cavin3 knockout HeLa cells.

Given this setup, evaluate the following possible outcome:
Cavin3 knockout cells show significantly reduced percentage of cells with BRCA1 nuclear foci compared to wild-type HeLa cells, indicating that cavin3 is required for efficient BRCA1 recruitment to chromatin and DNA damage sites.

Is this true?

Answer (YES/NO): YES